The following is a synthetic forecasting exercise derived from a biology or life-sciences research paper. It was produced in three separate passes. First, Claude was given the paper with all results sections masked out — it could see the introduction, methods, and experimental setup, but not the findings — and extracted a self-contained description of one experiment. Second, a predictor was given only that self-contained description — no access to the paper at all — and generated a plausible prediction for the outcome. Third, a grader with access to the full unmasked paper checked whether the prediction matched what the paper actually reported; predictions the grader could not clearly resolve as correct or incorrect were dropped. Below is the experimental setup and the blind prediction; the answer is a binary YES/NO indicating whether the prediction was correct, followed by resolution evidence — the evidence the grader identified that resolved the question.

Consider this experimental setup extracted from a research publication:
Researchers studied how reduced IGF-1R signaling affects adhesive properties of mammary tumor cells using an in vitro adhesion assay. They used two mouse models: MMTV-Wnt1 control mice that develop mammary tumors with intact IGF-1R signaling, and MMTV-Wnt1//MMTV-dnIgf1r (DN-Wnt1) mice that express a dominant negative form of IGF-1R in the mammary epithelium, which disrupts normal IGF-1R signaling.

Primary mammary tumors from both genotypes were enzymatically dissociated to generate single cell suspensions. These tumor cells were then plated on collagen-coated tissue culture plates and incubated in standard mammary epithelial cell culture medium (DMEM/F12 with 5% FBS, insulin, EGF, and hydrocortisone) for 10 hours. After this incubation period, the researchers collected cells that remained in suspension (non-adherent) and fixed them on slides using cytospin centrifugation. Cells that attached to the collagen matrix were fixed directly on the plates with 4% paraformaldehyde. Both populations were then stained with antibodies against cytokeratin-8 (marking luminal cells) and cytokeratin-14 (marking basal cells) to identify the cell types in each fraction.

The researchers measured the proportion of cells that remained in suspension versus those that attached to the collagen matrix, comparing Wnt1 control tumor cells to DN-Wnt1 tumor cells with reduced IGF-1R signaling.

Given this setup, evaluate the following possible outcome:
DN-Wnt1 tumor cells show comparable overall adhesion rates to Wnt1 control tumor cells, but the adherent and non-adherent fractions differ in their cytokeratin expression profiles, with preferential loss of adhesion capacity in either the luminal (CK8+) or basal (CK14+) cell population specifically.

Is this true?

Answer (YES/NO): NO